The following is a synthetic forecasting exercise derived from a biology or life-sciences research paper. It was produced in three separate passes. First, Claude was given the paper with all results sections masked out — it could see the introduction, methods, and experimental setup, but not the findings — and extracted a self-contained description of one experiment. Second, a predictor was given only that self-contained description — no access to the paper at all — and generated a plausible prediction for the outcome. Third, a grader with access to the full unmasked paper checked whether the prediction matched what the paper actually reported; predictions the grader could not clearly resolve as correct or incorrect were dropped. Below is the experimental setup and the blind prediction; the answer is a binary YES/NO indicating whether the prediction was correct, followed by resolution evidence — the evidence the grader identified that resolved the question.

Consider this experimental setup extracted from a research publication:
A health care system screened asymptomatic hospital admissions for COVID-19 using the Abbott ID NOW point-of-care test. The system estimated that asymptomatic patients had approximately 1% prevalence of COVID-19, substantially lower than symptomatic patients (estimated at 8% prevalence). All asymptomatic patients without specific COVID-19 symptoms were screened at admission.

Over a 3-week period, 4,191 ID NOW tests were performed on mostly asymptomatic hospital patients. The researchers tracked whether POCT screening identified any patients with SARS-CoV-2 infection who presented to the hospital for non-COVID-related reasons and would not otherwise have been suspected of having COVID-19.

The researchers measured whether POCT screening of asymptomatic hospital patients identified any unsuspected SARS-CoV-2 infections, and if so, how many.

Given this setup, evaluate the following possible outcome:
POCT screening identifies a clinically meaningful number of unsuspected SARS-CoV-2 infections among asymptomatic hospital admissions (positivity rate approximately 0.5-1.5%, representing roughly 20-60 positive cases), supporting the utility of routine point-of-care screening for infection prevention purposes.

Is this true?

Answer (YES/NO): NO